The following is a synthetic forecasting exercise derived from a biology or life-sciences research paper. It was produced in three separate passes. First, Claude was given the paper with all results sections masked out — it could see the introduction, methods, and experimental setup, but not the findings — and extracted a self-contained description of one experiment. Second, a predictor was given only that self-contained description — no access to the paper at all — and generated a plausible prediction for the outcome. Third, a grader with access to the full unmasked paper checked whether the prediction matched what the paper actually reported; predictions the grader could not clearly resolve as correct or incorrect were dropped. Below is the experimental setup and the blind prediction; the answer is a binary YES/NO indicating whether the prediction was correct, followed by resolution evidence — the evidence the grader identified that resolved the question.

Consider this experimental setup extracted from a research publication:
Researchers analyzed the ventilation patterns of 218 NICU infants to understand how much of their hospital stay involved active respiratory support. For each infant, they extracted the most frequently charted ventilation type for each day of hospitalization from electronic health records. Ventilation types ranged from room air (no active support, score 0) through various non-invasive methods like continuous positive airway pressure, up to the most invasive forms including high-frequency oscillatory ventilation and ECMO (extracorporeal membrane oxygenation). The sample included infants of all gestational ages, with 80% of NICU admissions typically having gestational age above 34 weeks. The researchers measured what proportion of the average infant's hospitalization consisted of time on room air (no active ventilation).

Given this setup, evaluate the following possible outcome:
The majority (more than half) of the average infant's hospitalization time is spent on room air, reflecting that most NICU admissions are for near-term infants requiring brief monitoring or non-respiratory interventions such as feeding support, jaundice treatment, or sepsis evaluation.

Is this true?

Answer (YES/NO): YES